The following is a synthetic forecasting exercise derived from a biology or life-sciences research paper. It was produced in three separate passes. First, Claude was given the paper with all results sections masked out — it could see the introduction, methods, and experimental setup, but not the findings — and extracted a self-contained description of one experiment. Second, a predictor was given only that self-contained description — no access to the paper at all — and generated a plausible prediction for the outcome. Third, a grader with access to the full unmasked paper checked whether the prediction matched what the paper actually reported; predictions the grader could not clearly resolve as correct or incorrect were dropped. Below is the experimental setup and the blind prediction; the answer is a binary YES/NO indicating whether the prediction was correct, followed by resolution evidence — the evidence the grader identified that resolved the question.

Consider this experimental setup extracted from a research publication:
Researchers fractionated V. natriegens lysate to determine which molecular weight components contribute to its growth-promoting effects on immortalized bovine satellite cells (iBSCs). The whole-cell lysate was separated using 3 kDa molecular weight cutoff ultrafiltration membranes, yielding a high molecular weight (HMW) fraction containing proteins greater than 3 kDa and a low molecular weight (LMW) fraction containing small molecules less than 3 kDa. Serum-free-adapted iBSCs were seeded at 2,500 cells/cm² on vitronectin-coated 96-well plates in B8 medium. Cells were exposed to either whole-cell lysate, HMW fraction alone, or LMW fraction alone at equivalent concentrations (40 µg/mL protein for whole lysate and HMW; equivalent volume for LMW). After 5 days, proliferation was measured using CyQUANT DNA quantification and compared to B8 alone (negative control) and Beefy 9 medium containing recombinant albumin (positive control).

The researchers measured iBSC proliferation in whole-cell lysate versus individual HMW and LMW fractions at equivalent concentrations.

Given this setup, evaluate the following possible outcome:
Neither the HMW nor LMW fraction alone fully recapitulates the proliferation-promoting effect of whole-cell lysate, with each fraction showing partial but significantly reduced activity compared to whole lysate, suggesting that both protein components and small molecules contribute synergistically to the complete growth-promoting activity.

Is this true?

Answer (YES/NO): NO